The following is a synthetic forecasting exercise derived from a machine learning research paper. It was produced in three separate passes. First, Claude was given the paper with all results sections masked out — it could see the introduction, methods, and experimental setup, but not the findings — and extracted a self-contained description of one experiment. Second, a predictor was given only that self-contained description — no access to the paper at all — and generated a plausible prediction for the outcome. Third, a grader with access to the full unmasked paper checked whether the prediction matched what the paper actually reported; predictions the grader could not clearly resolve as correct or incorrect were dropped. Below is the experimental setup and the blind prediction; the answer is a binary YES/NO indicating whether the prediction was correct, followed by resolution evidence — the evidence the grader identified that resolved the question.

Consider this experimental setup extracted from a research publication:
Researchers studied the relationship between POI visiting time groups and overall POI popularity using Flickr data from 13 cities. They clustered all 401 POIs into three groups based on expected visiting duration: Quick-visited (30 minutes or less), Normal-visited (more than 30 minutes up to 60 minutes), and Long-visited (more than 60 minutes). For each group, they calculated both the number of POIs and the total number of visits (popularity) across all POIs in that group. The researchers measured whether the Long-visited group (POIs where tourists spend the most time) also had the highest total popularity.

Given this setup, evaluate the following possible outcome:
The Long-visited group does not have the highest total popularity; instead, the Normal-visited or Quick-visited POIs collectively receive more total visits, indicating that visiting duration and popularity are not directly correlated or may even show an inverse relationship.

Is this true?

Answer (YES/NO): YES